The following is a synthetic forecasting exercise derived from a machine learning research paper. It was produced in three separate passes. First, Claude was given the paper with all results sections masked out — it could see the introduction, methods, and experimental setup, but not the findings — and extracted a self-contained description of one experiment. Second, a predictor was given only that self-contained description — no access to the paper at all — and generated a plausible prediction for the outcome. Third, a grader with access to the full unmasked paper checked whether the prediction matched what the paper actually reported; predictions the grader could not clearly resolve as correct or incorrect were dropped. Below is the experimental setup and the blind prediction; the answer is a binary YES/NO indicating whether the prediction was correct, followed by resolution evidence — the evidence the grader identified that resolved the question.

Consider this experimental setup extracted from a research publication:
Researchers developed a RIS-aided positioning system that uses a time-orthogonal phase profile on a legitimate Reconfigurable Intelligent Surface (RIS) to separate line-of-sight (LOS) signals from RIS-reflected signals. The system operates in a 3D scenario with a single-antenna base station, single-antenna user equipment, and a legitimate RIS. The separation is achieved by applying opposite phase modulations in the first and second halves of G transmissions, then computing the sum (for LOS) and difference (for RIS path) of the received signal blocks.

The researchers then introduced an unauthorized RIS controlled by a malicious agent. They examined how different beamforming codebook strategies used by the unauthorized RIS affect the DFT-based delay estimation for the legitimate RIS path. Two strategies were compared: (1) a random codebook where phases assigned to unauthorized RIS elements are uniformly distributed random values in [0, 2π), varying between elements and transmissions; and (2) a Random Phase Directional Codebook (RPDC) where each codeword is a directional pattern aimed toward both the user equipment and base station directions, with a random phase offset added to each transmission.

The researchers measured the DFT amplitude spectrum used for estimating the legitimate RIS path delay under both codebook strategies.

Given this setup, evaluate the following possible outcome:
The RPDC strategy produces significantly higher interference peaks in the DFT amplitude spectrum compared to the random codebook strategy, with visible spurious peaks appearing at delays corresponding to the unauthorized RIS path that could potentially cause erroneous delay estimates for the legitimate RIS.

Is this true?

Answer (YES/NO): YES